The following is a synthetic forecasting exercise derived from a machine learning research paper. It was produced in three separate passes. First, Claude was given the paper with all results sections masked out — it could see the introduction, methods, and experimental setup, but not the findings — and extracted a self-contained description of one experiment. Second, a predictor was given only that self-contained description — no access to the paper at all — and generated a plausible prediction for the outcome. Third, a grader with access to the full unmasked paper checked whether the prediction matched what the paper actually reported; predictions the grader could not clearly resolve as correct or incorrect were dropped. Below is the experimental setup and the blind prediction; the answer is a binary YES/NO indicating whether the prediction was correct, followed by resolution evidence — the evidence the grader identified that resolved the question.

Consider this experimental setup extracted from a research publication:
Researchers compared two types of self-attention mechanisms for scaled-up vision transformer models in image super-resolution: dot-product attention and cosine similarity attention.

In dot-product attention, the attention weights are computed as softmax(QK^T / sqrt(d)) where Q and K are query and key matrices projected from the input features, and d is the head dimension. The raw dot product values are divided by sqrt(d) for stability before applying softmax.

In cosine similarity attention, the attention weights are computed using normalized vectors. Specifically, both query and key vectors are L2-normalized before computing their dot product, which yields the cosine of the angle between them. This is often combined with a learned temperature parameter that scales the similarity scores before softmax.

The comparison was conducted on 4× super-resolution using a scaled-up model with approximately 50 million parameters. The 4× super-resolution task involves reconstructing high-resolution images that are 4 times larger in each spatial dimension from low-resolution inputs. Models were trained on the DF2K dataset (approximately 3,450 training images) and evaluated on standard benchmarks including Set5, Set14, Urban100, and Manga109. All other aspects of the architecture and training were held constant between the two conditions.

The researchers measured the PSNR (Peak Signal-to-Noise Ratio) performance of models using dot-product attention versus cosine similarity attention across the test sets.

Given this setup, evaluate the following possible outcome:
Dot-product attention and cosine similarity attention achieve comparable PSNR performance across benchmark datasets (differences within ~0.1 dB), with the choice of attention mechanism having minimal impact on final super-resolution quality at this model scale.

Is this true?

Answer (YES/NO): NO